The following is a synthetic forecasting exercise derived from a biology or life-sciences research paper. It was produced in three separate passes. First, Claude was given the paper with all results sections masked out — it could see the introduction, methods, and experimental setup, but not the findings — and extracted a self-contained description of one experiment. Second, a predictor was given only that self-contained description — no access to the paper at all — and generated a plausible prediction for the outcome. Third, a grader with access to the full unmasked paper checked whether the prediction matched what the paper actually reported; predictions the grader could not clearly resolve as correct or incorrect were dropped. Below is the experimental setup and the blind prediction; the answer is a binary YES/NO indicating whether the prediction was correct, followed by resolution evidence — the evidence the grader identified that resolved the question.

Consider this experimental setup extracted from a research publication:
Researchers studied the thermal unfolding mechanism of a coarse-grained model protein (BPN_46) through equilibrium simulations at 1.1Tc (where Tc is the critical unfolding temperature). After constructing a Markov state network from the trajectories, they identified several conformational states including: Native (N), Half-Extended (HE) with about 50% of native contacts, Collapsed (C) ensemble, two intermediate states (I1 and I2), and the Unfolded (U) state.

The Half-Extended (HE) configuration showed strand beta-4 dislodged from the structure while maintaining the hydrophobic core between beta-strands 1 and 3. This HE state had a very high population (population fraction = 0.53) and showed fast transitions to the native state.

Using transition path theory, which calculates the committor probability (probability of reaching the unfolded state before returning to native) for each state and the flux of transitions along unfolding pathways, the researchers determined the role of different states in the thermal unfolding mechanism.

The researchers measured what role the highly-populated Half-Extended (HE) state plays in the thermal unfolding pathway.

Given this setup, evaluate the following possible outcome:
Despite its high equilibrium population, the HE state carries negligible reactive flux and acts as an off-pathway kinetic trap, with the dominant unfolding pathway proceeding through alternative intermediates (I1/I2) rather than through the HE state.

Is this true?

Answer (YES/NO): YES